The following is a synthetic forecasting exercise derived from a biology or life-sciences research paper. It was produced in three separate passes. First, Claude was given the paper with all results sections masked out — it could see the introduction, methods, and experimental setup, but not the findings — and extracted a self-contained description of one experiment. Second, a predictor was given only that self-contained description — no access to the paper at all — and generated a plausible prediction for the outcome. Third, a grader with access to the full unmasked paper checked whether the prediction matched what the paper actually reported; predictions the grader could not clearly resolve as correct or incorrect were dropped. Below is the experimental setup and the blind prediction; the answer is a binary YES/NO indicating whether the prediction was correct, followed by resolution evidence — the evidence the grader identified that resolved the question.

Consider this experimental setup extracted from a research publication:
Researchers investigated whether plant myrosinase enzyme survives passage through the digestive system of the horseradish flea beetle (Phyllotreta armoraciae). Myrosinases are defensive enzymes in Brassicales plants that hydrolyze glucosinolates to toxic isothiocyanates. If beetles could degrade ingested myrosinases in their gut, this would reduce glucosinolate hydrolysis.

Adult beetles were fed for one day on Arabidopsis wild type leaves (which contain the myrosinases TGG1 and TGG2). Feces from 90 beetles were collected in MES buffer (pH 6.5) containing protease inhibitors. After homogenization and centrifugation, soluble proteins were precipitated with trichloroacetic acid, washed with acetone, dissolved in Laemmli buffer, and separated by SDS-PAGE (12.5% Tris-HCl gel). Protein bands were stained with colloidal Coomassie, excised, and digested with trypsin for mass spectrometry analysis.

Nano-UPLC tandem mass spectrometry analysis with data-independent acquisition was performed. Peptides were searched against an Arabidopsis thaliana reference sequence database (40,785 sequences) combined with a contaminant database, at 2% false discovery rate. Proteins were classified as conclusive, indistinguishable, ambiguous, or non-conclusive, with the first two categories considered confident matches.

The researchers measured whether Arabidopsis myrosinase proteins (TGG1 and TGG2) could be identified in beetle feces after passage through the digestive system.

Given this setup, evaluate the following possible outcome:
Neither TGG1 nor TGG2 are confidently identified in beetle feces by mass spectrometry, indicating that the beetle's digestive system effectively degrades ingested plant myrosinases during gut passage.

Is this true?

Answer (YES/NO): NO